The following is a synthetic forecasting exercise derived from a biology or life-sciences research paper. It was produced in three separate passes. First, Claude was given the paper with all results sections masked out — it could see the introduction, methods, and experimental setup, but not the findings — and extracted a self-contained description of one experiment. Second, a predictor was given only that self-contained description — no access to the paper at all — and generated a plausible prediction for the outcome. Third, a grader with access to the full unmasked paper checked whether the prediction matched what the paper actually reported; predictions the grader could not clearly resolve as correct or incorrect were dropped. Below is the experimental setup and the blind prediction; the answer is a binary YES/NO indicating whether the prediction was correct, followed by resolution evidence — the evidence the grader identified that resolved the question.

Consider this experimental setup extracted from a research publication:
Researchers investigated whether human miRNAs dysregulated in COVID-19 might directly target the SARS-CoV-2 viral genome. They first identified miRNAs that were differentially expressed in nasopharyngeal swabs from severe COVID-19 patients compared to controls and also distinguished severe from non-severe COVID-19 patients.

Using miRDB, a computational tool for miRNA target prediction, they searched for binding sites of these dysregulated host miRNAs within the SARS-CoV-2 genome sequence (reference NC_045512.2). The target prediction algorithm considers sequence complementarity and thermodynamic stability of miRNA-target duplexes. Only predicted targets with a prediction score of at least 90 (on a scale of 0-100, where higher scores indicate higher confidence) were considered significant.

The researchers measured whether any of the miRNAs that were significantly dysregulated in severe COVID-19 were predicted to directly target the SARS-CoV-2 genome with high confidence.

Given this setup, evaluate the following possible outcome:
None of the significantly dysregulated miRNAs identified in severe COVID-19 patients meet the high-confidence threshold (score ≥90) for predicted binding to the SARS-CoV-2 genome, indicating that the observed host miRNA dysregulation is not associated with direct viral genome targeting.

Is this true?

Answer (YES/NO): NO